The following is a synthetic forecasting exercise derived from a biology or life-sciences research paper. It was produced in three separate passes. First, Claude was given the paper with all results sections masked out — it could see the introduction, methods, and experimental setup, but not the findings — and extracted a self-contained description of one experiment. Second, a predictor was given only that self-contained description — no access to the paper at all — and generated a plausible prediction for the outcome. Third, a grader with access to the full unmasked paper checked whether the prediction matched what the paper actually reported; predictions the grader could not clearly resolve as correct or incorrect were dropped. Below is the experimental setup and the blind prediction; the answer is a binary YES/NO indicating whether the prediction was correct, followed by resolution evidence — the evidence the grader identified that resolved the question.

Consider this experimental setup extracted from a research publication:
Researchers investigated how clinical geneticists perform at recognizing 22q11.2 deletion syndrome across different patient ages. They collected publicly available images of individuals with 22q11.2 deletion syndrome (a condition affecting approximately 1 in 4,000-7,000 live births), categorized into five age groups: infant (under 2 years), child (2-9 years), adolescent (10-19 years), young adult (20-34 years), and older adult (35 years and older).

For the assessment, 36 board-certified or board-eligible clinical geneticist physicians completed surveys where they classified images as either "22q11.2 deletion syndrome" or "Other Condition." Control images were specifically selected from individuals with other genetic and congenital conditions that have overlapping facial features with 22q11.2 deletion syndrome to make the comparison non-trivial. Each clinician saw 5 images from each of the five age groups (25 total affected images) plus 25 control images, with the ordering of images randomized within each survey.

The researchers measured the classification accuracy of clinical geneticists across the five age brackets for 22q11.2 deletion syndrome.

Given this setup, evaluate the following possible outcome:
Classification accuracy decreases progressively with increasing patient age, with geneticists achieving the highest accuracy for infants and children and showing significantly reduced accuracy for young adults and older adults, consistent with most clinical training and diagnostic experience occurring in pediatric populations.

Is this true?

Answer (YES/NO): NO